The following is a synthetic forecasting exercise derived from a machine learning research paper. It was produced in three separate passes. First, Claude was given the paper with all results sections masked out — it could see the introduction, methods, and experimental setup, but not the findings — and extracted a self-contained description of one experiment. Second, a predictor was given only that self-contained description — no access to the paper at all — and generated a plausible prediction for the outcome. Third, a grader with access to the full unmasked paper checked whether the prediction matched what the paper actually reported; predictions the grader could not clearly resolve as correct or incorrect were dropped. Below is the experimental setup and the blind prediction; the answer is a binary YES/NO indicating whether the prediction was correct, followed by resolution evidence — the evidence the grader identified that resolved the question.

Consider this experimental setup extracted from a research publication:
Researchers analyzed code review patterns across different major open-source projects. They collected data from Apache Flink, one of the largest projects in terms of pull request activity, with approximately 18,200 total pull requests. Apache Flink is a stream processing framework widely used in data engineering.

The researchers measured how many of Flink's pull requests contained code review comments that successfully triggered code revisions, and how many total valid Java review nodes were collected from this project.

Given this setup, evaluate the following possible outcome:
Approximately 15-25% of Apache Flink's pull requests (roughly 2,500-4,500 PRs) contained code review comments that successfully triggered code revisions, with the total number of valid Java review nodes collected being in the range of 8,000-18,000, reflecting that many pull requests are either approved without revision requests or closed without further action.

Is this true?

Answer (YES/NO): NO